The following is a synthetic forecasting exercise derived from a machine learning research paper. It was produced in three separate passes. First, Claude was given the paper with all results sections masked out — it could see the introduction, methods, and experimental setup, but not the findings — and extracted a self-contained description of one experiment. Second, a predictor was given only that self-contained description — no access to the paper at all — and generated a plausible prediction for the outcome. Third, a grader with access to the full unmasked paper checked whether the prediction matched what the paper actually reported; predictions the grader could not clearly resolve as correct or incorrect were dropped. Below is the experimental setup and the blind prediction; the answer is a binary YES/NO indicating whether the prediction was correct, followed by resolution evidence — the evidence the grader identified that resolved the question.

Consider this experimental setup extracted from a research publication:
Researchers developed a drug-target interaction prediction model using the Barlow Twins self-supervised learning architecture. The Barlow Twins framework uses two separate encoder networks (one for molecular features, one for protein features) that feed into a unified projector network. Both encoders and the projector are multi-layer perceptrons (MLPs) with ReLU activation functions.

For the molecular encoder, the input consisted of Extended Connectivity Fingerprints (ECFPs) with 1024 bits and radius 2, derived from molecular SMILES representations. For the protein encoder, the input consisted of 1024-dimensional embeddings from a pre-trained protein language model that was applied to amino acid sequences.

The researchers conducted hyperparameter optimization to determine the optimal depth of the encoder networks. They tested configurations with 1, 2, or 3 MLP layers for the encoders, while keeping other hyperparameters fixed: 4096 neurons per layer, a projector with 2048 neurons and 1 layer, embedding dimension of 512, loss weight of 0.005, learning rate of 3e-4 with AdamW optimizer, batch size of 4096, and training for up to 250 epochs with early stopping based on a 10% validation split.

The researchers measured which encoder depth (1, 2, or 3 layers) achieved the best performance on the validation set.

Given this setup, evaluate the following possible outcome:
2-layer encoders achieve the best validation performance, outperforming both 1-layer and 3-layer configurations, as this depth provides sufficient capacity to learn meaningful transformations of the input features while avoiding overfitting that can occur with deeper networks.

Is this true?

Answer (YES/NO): NO